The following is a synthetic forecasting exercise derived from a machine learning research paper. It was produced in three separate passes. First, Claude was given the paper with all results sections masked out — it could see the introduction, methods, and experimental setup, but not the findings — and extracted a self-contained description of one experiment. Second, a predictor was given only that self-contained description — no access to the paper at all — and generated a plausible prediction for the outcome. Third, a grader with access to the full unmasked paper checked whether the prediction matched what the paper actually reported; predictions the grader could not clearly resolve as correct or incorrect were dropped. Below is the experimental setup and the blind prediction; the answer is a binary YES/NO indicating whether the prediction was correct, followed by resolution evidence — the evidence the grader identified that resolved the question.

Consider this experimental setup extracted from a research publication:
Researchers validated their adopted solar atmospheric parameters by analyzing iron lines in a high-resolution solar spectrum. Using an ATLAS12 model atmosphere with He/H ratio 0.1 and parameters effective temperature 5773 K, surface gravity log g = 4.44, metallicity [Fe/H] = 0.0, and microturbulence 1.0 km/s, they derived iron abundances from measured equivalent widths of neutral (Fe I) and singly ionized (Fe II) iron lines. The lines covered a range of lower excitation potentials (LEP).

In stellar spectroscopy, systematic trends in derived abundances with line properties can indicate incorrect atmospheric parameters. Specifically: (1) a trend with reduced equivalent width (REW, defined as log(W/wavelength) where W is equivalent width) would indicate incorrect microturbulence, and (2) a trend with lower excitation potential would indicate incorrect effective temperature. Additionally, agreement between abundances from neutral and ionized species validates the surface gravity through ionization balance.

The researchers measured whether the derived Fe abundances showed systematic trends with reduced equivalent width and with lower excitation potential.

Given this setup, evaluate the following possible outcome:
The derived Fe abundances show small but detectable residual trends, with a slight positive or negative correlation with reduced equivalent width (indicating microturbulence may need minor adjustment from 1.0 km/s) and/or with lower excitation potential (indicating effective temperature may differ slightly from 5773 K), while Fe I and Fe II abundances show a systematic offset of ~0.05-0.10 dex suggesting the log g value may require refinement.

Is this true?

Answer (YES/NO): NO